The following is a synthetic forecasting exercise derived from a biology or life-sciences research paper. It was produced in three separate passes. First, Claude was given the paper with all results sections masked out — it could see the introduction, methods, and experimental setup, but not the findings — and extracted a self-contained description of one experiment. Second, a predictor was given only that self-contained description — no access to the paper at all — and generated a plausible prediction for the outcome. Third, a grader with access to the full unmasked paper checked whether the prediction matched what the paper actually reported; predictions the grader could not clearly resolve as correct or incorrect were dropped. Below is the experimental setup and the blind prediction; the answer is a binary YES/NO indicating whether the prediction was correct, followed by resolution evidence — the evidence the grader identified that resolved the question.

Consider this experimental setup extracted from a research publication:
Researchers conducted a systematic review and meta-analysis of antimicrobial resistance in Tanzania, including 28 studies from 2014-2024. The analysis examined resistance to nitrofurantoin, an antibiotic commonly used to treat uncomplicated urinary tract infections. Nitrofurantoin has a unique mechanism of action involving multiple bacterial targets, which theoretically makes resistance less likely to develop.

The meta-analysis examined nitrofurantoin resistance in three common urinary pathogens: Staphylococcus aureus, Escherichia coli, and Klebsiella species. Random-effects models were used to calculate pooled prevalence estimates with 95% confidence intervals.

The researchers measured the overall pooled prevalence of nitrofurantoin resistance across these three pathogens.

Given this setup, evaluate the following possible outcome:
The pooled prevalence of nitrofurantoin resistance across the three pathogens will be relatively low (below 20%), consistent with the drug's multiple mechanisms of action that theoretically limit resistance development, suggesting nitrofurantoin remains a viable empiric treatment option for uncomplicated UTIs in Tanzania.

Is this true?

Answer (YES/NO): NO